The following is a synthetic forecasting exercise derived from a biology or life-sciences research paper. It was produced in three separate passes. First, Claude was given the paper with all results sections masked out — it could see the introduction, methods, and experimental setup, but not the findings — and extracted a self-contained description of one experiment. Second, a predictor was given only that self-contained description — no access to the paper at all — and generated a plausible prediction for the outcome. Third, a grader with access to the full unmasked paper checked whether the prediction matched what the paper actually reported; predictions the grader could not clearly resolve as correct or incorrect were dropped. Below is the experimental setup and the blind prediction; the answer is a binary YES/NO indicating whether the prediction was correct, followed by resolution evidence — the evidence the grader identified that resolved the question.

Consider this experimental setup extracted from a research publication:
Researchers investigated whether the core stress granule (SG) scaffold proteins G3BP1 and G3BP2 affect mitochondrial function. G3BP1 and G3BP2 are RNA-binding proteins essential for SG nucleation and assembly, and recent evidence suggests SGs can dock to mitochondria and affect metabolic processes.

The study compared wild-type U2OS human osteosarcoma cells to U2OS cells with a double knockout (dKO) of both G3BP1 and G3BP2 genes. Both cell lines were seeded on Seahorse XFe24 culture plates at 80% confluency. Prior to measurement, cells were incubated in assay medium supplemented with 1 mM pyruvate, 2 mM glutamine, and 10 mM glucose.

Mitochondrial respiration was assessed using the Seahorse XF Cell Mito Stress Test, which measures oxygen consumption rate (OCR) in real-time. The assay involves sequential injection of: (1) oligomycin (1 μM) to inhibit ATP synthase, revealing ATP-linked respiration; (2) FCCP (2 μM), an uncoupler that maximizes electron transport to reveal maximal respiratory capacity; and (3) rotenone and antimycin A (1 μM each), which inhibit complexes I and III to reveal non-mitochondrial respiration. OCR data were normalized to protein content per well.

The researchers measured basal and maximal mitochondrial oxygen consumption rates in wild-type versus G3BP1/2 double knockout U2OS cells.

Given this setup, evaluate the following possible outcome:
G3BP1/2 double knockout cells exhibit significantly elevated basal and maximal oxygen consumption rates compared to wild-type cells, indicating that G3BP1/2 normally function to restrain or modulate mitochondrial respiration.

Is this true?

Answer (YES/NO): YES